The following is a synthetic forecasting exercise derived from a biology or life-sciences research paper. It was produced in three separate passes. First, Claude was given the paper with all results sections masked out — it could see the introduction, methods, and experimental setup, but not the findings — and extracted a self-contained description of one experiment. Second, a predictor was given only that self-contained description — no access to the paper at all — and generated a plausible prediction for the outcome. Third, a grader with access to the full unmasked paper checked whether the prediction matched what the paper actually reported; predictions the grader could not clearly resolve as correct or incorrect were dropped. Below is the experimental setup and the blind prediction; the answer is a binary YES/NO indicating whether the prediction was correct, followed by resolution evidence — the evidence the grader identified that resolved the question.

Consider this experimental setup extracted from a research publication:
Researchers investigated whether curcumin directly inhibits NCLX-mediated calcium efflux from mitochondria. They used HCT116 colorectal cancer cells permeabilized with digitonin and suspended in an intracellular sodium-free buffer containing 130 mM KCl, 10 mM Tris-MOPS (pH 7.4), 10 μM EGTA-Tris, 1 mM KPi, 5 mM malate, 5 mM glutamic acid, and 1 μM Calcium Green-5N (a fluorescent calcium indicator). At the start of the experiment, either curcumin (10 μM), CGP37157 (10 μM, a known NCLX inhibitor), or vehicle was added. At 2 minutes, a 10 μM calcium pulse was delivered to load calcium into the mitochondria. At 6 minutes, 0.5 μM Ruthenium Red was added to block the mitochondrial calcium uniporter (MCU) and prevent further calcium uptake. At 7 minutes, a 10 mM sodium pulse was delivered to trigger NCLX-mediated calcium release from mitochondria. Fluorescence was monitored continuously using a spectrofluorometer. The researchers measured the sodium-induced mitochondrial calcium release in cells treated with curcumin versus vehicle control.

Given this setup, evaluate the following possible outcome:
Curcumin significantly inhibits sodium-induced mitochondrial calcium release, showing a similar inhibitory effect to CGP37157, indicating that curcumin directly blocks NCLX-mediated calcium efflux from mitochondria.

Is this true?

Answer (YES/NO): YES